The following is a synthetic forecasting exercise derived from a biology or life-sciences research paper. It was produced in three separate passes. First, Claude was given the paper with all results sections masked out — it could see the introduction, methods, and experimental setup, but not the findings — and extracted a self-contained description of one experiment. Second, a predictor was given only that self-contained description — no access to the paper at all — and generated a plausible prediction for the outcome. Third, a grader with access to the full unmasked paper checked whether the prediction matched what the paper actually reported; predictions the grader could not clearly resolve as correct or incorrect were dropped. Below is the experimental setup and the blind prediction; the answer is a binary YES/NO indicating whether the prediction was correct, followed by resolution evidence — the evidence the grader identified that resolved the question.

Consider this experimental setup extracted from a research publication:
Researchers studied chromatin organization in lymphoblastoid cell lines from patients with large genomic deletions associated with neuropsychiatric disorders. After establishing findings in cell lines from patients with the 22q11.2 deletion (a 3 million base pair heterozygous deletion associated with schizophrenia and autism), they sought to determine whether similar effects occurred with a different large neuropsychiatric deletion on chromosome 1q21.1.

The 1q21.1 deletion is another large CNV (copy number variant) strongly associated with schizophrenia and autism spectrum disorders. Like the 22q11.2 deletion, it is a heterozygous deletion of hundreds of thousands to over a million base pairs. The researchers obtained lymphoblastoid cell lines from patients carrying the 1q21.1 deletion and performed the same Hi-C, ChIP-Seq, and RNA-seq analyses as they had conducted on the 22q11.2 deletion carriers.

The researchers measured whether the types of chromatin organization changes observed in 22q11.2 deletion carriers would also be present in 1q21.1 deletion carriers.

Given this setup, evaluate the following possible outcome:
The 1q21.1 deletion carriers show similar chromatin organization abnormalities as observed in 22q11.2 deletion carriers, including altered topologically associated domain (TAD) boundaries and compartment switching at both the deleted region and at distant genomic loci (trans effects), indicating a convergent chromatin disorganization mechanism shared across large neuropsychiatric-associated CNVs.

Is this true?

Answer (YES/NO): NO